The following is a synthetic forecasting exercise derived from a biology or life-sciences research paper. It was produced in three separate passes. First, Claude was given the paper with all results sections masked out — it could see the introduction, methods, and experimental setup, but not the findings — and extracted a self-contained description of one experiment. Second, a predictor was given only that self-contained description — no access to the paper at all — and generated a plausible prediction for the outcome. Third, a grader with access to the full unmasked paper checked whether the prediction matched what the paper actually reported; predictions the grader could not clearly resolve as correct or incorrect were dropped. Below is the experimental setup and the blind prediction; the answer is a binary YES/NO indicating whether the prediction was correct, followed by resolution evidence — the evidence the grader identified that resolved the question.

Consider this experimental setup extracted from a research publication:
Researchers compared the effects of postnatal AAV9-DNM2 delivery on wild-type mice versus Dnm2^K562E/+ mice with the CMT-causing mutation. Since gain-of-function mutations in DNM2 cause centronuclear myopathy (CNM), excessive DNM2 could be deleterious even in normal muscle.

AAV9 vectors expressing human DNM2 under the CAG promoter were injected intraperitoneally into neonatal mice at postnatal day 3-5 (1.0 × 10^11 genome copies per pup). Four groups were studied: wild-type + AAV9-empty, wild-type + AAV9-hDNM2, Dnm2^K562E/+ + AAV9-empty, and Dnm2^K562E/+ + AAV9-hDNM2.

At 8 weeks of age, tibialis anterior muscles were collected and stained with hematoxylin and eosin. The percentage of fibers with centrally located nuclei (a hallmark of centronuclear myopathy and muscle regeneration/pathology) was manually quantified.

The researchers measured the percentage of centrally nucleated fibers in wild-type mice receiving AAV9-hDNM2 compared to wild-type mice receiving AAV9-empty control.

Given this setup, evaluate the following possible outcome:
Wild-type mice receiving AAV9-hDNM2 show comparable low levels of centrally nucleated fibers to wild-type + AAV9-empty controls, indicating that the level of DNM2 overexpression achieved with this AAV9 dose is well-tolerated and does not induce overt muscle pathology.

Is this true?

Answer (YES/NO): NO